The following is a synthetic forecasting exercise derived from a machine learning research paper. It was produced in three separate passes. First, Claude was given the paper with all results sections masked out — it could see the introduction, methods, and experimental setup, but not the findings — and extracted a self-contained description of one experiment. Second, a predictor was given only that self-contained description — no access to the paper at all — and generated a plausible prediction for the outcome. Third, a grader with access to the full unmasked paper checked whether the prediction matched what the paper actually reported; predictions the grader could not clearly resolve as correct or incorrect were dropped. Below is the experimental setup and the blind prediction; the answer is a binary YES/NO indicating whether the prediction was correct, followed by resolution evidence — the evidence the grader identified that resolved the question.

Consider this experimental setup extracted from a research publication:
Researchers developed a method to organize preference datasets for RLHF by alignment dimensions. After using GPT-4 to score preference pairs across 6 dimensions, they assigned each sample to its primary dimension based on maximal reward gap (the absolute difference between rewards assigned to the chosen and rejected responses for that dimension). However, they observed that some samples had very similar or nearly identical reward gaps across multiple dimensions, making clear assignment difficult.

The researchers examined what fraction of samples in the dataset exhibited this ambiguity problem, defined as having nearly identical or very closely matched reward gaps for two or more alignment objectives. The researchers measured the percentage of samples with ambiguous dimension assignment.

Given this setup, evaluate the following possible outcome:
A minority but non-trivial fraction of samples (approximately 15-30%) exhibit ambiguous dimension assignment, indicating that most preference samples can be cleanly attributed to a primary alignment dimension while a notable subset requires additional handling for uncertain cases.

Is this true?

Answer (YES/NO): NO